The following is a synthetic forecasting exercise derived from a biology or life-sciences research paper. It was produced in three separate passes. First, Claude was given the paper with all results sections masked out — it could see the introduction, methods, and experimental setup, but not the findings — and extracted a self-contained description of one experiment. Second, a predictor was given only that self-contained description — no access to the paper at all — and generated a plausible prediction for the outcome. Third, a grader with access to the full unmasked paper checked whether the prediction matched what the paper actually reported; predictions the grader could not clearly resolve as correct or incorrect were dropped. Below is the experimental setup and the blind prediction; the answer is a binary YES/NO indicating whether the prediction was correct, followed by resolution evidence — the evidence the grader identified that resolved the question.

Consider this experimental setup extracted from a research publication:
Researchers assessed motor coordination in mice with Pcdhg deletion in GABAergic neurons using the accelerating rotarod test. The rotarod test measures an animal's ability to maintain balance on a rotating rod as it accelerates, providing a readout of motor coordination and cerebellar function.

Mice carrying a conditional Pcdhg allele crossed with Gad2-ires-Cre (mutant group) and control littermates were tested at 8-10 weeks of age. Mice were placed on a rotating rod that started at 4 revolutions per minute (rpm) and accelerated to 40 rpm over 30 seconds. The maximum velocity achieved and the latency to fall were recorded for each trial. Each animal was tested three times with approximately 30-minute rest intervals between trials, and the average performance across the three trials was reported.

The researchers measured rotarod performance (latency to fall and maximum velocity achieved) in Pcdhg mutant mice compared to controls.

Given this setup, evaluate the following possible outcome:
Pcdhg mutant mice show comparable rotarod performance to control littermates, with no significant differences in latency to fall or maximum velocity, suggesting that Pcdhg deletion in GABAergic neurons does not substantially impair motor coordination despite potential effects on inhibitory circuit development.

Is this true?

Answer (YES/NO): NO